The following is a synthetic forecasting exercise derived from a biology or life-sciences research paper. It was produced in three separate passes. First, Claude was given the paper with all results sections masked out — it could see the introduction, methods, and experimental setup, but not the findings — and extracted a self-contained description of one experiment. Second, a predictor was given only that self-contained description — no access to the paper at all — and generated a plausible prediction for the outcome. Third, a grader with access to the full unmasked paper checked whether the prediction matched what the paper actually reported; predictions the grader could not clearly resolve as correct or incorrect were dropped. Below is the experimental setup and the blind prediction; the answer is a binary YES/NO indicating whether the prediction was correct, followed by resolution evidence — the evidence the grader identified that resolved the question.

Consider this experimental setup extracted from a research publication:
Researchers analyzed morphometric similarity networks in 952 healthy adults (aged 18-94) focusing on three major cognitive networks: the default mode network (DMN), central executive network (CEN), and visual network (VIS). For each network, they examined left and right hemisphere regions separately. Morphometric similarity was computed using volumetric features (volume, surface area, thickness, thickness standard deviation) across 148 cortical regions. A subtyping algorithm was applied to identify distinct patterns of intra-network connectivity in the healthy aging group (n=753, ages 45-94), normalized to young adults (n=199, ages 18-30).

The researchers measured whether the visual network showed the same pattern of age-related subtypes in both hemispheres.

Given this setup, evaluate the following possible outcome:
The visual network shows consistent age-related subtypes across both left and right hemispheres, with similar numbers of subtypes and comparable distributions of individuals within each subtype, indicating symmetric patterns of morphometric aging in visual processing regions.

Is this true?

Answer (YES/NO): NO